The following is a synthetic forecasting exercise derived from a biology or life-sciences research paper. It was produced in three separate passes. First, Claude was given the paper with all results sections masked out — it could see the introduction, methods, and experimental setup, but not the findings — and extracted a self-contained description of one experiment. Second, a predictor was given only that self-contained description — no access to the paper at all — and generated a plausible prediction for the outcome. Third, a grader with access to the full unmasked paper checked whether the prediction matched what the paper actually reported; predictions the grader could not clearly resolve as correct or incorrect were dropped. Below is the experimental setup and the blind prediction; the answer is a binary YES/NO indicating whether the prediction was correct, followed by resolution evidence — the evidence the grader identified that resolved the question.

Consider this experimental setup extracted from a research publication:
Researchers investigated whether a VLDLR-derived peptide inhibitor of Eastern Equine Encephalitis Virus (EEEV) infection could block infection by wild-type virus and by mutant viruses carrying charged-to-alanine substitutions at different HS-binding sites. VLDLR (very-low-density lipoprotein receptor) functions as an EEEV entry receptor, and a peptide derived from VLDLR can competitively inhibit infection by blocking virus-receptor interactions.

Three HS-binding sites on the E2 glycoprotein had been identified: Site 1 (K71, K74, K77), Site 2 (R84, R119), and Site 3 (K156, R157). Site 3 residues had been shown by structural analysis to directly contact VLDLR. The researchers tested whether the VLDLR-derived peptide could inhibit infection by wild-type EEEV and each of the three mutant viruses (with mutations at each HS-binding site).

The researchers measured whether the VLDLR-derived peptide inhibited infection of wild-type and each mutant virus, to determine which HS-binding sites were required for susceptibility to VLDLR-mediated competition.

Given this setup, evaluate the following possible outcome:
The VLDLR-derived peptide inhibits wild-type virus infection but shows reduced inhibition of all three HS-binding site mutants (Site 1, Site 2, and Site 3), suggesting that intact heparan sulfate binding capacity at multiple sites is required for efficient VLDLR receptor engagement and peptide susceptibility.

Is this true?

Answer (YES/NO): YES